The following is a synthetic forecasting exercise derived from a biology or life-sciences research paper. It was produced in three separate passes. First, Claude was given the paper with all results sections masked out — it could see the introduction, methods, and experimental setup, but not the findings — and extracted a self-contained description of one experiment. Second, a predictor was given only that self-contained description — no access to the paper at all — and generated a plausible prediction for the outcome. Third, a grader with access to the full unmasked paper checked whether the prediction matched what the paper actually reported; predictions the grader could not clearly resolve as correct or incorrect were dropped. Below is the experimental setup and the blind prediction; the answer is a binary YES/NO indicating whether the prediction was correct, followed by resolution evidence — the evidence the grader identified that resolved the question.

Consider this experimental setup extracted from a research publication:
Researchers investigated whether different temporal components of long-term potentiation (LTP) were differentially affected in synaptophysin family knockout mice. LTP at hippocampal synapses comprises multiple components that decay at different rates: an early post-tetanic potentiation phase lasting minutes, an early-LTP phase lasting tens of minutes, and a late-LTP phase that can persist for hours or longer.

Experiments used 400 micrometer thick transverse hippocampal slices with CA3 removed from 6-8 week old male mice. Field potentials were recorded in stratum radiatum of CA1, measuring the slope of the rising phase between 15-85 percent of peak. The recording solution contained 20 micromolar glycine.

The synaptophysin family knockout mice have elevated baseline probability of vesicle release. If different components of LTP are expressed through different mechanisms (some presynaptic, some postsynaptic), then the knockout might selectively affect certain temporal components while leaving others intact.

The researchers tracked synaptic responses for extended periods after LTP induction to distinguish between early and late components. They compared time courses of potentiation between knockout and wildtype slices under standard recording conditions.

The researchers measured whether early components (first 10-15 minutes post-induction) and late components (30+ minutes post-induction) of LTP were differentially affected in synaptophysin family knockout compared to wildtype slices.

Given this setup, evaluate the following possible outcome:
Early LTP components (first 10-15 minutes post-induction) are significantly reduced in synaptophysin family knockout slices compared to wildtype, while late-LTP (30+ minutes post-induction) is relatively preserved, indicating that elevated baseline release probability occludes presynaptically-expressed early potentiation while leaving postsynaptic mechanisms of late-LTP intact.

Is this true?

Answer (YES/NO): NO